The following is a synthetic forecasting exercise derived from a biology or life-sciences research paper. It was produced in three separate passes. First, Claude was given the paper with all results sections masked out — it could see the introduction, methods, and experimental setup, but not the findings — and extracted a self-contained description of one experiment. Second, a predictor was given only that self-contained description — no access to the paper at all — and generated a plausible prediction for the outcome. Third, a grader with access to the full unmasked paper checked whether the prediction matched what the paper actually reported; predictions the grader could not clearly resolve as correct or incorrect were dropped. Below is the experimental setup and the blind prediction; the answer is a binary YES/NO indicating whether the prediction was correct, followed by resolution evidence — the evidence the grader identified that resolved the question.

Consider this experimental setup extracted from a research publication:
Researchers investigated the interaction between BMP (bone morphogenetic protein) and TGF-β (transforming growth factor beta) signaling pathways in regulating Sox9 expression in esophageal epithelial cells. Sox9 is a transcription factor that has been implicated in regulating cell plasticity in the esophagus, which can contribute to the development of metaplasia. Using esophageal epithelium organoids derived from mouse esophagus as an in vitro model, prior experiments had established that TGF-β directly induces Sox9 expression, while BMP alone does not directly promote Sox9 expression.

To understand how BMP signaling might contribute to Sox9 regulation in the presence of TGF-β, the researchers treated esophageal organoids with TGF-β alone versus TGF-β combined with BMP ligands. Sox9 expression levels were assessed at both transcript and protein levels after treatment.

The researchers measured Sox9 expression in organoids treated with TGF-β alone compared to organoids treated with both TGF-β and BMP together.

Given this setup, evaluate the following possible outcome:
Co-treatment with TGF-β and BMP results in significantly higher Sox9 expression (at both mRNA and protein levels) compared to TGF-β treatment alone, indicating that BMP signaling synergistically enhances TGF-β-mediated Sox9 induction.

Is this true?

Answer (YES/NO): YES